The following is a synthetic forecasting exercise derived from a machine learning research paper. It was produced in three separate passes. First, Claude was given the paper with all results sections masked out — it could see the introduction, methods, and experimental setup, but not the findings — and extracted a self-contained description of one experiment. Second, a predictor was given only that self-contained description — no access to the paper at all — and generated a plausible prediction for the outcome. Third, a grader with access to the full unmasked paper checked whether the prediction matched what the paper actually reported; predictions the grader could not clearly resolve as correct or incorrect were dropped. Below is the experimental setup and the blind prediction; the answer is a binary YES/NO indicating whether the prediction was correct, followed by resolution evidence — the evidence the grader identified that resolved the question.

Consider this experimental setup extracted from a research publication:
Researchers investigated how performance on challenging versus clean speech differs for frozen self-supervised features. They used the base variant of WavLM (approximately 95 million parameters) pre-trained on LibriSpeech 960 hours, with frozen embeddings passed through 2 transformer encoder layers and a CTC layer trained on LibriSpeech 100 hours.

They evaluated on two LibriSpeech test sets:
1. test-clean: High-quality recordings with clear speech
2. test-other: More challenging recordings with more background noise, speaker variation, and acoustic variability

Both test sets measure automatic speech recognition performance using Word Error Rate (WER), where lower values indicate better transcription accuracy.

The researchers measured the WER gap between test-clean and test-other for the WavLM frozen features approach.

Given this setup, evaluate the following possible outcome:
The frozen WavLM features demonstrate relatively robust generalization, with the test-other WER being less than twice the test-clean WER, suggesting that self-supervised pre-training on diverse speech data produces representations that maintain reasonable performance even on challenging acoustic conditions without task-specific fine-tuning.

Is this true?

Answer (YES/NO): NO